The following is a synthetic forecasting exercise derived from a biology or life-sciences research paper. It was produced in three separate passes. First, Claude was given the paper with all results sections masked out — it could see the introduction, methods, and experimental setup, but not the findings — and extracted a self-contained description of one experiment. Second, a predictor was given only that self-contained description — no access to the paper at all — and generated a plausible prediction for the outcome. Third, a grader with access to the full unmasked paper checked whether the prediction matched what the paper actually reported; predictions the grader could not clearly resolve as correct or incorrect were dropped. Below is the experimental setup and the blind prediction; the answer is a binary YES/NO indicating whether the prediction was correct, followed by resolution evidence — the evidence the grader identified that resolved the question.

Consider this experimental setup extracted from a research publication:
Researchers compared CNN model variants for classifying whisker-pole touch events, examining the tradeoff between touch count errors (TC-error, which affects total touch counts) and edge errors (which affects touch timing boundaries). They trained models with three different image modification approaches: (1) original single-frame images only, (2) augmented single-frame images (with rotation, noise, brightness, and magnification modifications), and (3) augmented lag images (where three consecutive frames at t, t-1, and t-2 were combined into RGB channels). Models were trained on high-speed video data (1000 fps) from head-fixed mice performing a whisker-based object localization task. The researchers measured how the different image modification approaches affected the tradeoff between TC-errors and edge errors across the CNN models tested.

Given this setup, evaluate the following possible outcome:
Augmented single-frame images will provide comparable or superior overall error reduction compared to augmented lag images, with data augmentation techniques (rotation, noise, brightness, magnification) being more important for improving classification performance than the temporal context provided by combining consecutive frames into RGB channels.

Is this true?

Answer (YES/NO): NO